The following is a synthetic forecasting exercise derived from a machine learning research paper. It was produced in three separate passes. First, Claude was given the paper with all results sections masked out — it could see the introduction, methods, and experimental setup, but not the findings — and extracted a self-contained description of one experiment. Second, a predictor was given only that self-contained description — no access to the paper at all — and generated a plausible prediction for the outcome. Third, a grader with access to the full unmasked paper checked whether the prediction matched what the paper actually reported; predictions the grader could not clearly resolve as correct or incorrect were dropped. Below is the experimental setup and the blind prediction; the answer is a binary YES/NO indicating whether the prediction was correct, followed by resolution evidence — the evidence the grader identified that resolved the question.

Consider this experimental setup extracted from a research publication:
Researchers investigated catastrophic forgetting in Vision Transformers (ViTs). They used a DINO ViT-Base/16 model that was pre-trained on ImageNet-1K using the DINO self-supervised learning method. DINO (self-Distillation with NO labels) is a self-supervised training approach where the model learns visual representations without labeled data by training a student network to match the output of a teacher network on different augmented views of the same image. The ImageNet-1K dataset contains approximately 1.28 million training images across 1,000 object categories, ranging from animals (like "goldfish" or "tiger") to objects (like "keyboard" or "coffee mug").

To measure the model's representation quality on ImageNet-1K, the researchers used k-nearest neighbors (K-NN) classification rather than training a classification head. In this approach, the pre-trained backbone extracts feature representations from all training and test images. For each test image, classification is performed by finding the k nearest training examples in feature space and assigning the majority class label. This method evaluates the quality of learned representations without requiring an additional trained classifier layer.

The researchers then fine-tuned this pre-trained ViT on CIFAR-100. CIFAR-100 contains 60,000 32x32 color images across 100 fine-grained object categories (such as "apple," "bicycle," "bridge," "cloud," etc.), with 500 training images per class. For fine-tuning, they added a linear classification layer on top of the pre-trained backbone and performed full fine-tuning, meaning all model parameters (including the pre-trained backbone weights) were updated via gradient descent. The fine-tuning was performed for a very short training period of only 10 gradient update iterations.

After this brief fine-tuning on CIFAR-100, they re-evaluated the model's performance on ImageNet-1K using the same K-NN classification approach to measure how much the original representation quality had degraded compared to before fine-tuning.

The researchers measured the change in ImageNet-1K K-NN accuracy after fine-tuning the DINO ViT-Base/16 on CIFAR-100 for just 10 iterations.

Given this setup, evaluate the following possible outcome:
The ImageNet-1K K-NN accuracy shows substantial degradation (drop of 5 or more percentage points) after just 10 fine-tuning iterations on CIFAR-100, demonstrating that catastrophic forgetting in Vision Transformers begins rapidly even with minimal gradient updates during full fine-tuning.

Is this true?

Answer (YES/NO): YES